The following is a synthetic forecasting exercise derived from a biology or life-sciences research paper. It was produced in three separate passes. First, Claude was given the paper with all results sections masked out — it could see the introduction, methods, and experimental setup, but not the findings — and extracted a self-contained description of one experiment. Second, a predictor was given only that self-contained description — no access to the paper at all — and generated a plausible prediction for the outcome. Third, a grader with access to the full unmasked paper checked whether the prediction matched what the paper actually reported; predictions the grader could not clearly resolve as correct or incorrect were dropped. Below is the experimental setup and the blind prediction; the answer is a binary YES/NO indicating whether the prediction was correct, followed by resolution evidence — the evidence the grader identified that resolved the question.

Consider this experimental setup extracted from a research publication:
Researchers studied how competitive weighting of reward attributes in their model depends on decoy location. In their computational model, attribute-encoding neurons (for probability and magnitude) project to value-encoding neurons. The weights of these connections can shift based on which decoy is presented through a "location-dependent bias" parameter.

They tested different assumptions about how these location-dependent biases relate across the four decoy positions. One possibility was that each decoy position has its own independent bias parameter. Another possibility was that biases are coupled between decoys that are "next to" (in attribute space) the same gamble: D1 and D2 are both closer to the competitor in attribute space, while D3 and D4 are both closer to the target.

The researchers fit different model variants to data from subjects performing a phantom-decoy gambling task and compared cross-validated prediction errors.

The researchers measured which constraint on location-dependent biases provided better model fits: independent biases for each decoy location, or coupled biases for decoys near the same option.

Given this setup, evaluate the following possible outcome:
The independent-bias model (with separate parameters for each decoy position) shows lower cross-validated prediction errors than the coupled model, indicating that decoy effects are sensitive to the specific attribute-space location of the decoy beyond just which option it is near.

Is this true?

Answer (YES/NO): NO